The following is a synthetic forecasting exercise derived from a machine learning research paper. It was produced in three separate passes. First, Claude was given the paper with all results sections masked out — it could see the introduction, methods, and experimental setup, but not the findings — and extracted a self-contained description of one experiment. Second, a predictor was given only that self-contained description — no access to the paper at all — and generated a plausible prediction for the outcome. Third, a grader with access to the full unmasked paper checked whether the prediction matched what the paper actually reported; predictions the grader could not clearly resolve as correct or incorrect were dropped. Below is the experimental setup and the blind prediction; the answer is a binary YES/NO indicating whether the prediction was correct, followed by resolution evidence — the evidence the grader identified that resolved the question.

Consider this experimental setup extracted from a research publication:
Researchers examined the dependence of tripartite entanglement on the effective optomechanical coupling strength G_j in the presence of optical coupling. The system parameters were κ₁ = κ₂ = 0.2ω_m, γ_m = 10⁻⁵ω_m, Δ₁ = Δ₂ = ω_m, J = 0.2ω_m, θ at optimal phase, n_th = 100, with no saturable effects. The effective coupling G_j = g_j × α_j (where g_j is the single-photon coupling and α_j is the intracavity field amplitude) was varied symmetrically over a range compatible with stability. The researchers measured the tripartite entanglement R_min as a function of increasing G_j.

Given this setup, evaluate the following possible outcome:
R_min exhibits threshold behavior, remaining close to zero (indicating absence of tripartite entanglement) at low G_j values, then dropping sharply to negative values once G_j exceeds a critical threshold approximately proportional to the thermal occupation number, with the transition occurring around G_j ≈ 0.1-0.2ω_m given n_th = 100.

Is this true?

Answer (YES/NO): NO